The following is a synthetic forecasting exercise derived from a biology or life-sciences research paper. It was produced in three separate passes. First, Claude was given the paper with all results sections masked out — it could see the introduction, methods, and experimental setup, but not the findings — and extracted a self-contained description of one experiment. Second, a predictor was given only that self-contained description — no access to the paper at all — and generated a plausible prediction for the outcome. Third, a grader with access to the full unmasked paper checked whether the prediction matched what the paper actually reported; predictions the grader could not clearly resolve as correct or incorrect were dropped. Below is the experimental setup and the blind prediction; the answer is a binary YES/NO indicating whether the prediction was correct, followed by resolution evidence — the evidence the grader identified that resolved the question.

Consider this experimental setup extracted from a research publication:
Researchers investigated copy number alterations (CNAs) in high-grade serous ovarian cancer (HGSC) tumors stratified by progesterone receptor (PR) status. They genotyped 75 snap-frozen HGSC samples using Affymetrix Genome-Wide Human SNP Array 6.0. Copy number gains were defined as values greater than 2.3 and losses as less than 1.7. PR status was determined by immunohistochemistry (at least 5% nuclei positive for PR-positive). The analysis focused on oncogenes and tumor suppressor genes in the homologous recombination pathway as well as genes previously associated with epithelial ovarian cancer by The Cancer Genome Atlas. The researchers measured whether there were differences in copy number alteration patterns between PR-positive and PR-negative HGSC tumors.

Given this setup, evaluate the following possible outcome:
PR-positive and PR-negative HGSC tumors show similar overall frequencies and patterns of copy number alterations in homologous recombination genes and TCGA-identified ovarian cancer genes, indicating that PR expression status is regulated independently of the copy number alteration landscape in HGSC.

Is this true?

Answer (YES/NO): NO